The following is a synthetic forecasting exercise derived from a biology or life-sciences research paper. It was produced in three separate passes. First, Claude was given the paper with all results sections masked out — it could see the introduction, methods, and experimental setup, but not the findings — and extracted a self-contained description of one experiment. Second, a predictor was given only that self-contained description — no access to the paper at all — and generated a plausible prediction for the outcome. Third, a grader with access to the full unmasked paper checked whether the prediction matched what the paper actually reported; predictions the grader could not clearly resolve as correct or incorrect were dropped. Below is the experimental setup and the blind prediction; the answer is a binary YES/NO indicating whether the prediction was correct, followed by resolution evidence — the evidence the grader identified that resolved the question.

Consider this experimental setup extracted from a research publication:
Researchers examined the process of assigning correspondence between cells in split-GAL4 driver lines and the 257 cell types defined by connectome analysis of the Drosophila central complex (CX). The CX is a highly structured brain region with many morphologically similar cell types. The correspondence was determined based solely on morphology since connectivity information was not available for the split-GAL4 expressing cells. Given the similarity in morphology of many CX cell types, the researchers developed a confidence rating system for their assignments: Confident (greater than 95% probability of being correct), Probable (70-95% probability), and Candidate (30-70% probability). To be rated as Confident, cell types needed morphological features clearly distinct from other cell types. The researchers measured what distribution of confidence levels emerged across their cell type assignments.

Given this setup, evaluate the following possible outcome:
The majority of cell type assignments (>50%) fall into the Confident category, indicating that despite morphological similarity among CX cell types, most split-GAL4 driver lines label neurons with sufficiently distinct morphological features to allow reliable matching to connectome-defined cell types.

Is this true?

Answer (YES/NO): NO